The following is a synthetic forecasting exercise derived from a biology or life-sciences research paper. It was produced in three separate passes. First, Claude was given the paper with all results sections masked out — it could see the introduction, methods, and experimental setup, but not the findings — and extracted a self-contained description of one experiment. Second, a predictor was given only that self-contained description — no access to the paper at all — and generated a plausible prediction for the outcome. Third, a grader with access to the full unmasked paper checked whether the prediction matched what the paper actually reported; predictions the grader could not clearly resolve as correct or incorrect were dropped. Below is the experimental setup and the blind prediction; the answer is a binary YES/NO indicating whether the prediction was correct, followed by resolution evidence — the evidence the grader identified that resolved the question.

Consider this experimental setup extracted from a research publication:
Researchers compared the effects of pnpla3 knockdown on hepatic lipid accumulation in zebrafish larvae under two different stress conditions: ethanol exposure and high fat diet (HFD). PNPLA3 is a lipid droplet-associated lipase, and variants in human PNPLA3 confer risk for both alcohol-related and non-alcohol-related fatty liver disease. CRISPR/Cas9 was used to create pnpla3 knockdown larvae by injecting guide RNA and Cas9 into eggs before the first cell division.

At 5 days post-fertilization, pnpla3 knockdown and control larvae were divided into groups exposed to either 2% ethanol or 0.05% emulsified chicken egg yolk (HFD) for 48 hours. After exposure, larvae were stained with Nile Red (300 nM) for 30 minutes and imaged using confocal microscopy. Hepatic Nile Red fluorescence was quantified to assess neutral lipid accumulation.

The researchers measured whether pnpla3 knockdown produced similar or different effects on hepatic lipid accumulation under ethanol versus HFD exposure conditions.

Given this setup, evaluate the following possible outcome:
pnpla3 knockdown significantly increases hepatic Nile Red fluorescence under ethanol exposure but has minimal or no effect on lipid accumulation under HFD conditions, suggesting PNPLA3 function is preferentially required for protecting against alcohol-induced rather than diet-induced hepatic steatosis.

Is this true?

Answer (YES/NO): NO